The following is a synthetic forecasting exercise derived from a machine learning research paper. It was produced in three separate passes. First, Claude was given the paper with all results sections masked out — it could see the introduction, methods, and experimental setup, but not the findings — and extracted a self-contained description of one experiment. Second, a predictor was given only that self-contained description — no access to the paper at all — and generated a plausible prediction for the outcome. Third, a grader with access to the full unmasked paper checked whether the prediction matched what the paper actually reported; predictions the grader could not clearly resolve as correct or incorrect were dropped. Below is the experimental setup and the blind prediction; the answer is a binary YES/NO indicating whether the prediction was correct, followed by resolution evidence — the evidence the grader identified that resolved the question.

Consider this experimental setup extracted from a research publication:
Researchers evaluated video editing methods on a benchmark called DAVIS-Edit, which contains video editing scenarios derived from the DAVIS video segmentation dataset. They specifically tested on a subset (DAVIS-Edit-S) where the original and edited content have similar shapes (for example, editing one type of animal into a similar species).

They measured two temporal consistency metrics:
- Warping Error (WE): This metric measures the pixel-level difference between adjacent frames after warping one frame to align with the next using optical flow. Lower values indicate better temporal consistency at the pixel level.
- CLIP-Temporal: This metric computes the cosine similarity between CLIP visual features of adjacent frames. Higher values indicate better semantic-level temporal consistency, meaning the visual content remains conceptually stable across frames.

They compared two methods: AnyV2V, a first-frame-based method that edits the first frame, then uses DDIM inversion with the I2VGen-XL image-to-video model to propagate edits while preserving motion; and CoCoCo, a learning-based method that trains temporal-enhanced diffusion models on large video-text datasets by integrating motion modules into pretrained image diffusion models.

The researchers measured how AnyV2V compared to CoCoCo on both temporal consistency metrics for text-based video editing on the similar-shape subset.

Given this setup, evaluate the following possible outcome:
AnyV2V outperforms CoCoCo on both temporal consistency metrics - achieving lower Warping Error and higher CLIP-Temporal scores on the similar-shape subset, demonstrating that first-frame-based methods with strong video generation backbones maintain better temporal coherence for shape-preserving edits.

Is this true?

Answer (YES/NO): NO